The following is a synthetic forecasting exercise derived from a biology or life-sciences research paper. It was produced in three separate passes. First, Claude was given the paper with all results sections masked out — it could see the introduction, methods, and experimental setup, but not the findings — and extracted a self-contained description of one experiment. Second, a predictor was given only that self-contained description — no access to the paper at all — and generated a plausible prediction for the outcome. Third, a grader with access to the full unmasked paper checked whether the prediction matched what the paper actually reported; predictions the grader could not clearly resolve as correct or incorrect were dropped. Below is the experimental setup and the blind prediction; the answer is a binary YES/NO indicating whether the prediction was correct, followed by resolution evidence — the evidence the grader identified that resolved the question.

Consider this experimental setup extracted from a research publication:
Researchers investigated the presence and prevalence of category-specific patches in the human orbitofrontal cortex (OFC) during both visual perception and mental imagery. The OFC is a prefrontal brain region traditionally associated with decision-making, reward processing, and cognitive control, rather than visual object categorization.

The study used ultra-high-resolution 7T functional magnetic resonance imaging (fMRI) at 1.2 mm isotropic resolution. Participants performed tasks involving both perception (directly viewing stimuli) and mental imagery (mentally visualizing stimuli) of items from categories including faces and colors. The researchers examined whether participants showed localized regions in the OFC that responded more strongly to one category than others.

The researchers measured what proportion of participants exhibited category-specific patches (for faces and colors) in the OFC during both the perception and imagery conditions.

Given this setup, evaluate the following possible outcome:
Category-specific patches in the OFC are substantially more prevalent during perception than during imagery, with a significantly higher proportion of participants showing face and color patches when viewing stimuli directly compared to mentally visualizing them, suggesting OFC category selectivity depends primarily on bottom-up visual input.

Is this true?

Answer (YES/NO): NO